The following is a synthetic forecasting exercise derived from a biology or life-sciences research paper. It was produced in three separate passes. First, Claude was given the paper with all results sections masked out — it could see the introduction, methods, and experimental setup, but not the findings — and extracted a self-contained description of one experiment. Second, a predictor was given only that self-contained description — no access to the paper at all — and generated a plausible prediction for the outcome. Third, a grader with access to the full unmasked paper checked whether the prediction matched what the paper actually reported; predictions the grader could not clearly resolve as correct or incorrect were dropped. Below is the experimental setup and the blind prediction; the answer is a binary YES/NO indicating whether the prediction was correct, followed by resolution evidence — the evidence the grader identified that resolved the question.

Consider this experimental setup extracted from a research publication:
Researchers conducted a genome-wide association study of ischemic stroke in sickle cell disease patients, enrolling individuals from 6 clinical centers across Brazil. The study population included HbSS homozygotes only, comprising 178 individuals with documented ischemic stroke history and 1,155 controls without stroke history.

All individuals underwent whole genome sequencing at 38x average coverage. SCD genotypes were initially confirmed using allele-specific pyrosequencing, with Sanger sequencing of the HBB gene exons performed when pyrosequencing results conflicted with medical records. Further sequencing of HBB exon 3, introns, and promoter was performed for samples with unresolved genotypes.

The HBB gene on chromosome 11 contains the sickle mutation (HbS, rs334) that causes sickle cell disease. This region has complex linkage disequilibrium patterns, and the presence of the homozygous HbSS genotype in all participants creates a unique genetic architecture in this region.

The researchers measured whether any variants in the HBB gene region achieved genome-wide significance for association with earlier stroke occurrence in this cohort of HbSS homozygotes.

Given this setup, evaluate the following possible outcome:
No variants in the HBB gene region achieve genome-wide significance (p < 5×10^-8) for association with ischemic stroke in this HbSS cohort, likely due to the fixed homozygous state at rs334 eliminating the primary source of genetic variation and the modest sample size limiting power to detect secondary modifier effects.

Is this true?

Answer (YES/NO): YES